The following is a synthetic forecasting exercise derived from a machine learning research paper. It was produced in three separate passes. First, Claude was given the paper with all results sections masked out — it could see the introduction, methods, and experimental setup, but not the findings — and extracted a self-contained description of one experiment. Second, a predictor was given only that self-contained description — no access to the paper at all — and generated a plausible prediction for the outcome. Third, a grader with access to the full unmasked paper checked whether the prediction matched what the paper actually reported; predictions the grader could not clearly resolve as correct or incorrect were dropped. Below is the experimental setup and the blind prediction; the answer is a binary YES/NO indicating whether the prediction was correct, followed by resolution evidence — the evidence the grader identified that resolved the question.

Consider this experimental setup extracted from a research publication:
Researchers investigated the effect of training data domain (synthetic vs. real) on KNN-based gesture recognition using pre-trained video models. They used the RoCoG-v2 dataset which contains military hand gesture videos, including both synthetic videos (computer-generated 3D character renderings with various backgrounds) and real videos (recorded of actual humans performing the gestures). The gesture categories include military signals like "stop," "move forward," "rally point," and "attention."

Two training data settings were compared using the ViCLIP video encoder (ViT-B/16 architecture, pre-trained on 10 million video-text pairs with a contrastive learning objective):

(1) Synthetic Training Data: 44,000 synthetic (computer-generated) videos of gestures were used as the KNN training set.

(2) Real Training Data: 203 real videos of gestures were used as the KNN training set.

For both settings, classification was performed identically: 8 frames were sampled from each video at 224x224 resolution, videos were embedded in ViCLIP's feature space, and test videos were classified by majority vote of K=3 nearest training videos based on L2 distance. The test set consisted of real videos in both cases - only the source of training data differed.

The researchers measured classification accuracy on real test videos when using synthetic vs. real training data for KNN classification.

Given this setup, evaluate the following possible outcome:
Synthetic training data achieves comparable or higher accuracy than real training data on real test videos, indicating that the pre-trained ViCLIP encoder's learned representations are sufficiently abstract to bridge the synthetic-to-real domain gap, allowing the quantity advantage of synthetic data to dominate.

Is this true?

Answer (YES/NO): NO